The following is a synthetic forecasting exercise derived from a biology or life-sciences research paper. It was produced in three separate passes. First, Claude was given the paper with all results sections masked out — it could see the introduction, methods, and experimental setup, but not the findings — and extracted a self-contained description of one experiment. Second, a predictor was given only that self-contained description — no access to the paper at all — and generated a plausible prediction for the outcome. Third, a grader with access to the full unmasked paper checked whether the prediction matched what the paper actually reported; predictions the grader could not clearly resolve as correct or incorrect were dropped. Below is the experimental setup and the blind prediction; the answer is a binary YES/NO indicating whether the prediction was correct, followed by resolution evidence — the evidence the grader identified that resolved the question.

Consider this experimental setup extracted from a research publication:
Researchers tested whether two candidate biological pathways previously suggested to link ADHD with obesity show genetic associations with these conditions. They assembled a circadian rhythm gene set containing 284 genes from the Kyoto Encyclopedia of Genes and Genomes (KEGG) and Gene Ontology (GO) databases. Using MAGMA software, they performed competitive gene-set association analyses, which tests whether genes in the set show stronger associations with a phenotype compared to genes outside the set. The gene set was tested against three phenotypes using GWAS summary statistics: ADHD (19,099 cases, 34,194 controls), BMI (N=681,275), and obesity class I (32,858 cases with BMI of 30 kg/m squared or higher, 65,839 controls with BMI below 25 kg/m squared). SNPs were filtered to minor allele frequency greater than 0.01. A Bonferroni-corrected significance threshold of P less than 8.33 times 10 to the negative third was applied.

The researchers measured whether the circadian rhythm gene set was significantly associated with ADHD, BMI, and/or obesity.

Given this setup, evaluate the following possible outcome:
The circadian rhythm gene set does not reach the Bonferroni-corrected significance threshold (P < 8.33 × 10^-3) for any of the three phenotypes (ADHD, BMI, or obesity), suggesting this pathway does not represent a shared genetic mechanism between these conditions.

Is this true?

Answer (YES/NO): NO